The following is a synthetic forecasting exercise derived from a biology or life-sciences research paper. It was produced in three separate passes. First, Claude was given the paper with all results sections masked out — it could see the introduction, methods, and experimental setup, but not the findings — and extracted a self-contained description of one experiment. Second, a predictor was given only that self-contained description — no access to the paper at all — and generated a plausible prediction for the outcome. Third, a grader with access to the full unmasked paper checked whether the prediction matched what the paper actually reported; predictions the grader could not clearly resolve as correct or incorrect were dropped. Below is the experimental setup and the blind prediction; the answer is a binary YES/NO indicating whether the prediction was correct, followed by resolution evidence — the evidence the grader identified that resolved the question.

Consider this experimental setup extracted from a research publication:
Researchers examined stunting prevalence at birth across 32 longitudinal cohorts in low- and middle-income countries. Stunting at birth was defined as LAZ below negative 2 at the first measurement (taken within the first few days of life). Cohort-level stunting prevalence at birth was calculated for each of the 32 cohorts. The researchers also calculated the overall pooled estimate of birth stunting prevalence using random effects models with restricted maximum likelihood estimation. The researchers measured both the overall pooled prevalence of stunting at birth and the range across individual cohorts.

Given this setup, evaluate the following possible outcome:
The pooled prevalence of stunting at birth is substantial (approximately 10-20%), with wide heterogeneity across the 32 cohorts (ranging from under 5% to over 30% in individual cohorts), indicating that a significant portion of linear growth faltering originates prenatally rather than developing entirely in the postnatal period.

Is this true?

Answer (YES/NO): YES